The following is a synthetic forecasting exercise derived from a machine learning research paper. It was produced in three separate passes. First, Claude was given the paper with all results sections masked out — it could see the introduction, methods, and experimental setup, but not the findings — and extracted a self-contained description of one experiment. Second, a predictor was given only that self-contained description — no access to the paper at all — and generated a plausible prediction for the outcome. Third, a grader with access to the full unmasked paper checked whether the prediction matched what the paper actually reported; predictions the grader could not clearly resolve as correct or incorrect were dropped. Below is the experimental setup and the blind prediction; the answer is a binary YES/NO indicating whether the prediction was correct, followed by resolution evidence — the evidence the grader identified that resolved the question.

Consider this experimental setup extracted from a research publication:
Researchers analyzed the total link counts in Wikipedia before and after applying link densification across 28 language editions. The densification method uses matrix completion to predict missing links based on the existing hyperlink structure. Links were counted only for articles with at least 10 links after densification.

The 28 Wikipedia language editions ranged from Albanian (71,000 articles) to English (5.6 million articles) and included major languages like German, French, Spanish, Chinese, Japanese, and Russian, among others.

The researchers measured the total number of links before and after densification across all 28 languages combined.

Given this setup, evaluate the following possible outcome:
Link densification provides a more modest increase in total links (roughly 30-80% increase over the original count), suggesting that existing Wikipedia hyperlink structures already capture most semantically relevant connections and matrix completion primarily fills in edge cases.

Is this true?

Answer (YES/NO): NO